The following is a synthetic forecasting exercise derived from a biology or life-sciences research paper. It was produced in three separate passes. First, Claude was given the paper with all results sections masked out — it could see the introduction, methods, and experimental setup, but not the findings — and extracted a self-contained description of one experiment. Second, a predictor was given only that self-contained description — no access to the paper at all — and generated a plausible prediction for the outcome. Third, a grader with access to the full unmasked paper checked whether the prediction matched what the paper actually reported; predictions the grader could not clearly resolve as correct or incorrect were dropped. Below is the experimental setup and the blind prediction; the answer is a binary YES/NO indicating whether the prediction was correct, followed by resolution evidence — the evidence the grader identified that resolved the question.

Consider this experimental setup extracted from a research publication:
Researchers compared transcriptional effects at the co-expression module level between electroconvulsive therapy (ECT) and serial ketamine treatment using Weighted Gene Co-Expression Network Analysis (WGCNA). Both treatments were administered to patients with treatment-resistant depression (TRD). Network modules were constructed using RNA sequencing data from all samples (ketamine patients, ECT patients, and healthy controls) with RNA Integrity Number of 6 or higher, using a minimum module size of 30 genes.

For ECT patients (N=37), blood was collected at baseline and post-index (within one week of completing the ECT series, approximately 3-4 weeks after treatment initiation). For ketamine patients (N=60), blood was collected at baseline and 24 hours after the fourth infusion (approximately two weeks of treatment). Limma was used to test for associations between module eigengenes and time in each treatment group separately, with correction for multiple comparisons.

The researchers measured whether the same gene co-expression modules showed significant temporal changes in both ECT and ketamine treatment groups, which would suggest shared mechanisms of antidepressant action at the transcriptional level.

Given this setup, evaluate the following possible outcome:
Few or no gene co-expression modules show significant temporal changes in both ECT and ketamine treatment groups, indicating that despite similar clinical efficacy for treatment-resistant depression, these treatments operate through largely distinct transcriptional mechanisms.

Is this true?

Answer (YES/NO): YES